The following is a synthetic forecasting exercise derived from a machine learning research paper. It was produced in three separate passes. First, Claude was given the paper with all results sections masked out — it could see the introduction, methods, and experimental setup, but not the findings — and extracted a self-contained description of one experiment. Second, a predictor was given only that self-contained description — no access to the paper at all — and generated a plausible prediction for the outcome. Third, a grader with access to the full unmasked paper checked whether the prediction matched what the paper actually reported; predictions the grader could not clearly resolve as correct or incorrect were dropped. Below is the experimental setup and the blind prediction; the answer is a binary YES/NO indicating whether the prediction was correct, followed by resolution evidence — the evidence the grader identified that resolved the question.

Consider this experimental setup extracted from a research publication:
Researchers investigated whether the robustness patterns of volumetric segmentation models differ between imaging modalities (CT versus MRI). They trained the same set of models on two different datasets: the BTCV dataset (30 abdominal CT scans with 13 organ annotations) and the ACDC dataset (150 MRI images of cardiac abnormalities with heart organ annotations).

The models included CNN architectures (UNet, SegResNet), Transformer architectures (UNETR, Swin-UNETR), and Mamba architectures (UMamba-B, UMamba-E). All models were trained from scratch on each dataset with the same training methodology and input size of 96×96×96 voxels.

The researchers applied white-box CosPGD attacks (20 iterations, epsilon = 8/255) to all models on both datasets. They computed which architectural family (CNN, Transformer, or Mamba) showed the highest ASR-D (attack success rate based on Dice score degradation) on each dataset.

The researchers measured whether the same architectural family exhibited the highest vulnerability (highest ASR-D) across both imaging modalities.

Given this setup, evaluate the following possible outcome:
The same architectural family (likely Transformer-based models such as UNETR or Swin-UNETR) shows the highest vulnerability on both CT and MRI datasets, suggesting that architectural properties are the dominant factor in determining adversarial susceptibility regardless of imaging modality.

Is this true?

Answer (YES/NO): NO